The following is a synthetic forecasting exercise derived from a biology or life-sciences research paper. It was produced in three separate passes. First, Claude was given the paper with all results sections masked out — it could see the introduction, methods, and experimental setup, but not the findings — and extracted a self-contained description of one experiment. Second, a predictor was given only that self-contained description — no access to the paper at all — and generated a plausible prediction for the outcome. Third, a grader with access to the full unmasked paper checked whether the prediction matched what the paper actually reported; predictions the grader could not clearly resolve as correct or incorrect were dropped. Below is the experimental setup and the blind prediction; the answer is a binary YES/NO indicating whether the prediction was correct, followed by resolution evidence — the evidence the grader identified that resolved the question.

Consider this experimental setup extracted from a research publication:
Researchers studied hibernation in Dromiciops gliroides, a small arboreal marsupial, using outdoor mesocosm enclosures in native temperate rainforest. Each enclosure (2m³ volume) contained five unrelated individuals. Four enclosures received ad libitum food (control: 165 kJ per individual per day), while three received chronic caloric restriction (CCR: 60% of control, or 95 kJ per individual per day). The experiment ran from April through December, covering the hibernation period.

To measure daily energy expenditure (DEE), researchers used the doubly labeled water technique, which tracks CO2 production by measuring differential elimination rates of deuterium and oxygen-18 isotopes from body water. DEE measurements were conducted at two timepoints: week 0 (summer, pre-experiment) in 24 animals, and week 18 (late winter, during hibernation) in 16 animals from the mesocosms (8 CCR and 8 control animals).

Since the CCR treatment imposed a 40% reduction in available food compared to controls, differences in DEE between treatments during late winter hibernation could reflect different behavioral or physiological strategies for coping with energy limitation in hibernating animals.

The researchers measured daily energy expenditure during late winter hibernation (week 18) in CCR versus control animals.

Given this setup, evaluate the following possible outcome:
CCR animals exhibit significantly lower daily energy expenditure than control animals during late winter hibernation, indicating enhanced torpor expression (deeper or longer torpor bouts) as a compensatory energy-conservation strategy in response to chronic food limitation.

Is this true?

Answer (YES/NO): YES